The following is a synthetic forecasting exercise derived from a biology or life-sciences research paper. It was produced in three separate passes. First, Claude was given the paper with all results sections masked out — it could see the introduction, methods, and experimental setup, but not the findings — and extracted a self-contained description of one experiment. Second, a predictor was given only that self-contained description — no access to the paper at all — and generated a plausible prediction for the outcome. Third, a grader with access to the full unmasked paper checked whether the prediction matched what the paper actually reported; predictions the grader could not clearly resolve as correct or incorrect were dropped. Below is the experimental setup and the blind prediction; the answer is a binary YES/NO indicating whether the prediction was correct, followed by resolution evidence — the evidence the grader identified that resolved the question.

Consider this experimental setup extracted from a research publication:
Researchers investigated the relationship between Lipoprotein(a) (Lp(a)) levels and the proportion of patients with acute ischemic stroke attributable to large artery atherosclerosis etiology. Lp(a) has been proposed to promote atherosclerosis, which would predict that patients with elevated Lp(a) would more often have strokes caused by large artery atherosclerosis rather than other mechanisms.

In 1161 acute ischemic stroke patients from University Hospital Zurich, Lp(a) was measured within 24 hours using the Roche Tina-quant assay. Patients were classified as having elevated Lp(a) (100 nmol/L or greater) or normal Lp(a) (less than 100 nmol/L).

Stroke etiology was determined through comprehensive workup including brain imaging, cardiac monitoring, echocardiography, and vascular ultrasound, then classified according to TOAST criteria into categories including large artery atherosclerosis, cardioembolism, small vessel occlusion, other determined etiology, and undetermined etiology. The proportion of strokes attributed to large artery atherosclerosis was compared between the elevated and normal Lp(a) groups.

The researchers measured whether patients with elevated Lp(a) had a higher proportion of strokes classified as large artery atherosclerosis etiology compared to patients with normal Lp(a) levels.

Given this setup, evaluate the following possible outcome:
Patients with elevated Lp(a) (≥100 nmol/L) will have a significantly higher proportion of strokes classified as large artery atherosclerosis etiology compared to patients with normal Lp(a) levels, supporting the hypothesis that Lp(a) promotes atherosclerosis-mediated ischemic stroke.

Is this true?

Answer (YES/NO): NO